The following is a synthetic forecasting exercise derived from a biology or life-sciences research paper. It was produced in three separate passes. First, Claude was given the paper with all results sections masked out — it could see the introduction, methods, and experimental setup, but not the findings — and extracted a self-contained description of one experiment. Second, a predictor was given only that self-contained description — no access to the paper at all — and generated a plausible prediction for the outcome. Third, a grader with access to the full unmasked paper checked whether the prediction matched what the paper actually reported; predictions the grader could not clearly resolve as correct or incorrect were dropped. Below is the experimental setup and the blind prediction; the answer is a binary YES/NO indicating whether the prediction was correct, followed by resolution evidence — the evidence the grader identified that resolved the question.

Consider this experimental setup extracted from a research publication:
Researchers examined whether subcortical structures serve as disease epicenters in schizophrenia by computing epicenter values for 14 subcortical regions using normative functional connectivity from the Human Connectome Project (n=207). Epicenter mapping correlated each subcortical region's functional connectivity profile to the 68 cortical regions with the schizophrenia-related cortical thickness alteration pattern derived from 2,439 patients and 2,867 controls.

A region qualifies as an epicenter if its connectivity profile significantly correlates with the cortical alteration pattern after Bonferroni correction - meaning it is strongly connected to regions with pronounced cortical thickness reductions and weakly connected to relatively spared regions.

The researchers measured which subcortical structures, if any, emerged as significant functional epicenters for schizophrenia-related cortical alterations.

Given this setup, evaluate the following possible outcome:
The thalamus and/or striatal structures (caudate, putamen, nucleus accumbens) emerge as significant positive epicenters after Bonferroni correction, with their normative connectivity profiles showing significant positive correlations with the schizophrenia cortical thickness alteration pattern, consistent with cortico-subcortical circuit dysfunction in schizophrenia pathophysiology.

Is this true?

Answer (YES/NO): NO